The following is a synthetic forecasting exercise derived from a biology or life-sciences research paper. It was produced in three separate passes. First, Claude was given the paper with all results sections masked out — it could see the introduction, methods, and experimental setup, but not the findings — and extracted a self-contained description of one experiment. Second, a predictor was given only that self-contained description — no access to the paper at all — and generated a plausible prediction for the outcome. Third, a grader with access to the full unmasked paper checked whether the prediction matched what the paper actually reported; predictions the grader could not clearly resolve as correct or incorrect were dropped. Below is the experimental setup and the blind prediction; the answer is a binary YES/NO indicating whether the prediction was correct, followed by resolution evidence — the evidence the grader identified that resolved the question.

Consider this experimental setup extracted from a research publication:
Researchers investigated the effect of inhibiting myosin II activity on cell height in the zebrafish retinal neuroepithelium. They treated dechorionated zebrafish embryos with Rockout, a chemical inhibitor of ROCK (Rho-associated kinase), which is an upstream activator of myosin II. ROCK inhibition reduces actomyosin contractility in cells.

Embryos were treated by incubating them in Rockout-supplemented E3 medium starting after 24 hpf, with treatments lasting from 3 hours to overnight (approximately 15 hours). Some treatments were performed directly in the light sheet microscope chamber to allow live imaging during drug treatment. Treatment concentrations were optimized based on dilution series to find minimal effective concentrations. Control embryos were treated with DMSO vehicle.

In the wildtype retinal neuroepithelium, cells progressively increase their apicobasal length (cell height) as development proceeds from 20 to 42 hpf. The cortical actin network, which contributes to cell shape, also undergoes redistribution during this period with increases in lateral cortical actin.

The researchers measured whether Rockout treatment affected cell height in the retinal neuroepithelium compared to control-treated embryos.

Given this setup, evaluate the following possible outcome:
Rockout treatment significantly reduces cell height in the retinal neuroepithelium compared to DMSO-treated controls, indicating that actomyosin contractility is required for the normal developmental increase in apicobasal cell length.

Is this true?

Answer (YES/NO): NO